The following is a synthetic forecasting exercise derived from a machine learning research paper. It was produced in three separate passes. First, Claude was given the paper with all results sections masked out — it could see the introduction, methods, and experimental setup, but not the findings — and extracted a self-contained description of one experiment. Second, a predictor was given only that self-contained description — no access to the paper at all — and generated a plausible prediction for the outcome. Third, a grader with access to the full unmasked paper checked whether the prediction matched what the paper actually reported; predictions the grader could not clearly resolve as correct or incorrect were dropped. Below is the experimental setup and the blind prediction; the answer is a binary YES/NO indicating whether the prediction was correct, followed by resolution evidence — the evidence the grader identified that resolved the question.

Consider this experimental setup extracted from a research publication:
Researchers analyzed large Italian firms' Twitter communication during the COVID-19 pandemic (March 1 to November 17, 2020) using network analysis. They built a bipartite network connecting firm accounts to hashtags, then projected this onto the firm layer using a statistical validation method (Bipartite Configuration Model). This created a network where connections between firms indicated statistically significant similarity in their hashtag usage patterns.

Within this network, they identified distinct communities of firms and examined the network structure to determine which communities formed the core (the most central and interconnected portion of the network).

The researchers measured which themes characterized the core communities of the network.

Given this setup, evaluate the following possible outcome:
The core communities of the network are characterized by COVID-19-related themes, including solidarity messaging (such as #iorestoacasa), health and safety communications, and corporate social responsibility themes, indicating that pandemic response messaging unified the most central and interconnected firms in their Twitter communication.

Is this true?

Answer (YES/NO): NO